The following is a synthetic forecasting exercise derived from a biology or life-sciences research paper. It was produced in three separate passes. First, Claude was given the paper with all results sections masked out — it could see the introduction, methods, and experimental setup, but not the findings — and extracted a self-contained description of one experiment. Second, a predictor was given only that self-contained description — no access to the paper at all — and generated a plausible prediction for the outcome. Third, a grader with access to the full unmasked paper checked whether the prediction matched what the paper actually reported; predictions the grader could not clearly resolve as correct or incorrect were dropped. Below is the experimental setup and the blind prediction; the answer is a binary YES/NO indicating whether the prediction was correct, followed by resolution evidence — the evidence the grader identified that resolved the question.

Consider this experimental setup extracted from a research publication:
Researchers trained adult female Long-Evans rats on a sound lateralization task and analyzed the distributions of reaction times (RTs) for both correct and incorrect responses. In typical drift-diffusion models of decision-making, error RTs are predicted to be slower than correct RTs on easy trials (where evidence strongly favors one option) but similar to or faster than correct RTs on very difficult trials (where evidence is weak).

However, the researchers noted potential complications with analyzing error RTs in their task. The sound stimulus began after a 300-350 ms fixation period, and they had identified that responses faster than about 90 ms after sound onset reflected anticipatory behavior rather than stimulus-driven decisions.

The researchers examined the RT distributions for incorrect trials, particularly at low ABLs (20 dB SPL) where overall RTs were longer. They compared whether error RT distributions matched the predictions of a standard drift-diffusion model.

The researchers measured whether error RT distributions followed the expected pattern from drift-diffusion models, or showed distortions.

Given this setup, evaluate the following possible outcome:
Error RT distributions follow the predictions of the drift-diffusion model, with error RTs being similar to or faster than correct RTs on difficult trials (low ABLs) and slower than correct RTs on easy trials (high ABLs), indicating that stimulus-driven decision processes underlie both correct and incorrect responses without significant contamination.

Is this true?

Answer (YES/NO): NO